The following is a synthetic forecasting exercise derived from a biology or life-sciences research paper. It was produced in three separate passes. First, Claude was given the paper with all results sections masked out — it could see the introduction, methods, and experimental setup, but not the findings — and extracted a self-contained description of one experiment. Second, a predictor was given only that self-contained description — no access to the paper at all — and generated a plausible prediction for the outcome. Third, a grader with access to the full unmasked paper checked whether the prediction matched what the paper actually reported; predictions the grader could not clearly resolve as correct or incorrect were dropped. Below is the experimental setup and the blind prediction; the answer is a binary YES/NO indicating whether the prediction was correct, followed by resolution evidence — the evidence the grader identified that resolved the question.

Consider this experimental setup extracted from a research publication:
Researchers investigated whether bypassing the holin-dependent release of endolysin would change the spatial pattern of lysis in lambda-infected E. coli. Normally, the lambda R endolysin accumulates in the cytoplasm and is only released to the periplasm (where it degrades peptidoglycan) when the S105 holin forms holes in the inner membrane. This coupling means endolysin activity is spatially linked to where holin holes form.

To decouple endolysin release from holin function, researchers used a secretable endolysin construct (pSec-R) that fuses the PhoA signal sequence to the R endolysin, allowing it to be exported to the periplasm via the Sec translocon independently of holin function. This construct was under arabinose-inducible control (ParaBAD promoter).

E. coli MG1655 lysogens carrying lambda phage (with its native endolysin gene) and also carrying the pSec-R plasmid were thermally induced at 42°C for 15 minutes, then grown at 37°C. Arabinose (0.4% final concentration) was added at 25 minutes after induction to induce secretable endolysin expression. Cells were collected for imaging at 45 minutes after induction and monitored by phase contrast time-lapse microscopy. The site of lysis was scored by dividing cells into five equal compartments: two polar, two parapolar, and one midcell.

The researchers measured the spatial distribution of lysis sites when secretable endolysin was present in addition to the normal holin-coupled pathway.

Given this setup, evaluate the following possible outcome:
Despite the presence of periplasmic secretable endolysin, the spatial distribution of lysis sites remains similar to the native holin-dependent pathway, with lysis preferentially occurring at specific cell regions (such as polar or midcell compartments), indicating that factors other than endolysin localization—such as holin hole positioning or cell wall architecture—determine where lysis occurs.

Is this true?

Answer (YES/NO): NO